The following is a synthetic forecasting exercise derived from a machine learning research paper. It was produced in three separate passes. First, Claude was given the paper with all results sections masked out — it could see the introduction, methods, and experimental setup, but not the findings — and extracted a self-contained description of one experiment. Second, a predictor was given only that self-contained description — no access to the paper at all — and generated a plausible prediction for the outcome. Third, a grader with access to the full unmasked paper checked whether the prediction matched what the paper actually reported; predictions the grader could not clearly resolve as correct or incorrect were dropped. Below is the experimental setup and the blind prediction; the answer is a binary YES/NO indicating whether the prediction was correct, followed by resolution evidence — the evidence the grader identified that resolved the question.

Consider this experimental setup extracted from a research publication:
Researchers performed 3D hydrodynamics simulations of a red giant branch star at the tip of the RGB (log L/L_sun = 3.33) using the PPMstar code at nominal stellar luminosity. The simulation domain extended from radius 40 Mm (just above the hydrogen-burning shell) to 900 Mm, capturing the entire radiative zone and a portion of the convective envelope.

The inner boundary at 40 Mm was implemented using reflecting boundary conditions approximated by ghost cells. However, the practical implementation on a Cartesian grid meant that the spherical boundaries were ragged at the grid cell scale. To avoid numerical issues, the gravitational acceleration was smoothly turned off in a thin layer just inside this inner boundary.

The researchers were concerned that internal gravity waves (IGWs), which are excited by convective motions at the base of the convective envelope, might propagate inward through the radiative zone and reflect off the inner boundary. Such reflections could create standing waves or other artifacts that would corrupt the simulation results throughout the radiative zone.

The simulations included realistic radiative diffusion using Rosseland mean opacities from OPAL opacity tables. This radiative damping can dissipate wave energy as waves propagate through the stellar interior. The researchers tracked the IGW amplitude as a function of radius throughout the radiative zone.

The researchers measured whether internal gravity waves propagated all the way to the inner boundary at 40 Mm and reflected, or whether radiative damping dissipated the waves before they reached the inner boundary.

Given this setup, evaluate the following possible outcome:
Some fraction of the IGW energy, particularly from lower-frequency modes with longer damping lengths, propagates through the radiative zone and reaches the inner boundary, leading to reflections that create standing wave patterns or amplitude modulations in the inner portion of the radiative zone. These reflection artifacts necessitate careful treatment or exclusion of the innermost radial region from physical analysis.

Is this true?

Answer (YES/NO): NO